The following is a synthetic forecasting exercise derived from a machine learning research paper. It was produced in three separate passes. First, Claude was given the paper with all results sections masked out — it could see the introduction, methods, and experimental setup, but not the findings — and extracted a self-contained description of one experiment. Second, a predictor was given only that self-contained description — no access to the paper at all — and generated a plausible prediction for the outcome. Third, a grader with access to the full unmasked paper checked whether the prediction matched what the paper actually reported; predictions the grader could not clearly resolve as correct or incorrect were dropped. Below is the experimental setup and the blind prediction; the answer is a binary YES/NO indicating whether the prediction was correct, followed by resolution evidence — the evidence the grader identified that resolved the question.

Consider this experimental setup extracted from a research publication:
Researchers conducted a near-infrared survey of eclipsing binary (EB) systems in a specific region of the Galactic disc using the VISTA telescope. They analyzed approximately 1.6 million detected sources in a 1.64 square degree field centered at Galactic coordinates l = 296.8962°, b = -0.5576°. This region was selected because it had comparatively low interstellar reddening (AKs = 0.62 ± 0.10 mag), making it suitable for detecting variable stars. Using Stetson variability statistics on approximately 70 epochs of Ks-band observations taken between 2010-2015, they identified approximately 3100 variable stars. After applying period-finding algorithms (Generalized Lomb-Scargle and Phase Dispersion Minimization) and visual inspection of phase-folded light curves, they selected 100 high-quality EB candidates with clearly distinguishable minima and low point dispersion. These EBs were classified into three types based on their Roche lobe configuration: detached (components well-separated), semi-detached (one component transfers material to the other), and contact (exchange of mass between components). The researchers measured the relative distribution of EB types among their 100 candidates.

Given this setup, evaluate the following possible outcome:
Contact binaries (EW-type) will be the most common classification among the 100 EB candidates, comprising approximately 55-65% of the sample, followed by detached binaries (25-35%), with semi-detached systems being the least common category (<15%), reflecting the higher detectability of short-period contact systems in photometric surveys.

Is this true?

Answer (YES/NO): NO